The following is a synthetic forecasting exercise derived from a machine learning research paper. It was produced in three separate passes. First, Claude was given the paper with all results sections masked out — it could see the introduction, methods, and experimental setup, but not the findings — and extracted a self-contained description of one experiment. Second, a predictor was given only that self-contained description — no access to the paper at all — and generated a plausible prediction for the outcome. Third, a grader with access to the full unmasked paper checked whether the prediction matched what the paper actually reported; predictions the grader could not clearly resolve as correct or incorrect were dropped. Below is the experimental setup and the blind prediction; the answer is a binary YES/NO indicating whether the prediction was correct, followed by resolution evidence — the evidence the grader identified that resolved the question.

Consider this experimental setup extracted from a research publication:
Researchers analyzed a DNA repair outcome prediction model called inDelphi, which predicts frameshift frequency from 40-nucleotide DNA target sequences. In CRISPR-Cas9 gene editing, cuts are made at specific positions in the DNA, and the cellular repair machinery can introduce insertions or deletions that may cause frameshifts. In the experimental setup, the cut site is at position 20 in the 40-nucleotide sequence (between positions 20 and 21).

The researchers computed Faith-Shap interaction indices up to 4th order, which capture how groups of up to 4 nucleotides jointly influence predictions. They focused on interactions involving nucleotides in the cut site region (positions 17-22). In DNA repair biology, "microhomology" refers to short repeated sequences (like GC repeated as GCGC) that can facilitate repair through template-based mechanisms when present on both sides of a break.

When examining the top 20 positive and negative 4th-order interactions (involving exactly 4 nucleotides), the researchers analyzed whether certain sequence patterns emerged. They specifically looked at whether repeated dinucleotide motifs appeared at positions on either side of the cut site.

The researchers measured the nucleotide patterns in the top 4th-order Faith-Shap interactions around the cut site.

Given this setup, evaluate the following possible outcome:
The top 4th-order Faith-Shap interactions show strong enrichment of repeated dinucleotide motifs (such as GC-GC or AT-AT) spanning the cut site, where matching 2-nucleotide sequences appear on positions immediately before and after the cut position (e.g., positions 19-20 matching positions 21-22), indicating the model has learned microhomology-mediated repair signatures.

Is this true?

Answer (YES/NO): YES